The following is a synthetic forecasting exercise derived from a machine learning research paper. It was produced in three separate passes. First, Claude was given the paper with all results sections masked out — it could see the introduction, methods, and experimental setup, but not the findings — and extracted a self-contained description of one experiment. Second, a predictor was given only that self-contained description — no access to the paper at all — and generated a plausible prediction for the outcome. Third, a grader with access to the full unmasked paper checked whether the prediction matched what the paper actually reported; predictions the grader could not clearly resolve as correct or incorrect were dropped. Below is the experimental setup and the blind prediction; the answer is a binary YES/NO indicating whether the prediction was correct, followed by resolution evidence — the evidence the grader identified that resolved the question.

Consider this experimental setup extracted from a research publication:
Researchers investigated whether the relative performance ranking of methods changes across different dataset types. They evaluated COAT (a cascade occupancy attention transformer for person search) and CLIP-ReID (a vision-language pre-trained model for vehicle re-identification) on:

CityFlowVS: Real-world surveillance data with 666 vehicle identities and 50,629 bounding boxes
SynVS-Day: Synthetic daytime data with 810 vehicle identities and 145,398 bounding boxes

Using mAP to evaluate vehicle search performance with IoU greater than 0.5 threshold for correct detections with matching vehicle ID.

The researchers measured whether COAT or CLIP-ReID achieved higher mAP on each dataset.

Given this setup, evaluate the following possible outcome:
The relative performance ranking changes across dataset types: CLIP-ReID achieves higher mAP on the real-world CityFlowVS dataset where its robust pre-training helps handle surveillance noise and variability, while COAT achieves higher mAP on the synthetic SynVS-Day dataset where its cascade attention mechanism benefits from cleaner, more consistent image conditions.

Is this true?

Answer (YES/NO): NO